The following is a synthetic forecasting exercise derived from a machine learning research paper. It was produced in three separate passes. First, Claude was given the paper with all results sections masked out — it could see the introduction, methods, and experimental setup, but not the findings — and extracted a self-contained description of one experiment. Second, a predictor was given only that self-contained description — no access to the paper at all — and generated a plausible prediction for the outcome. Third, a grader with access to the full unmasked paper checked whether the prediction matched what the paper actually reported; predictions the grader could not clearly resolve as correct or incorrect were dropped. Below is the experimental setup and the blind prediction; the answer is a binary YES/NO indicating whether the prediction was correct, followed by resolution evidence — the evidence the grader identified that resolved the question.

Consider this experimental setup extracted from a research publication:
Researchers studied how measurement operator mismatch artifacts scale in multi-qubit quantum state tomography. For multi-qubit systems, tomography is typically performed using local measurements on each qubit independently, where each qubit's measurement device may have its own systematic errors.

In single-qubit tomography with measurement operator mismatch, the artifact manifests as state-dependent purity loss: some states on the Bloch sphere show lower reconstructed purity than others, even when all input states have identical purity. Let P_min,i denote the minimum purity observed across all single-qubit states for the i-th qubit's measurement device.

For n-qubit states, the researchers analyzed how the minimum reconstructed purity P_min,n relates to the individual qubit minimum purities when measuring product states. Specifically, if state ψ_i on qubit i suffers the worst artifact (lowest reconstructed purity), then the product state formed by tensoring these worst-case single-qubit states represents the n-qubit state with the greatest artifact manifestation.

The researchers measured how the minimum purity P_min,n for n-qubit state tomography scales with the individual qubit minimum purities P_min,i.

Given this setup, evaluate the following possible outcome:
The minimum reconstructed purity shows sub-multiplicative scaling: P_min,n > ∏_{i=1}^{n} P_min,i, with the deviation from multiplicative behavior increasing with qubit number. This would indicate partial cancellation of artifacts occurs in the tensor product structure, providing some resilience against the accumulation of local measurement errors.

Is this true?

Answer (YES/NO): NO